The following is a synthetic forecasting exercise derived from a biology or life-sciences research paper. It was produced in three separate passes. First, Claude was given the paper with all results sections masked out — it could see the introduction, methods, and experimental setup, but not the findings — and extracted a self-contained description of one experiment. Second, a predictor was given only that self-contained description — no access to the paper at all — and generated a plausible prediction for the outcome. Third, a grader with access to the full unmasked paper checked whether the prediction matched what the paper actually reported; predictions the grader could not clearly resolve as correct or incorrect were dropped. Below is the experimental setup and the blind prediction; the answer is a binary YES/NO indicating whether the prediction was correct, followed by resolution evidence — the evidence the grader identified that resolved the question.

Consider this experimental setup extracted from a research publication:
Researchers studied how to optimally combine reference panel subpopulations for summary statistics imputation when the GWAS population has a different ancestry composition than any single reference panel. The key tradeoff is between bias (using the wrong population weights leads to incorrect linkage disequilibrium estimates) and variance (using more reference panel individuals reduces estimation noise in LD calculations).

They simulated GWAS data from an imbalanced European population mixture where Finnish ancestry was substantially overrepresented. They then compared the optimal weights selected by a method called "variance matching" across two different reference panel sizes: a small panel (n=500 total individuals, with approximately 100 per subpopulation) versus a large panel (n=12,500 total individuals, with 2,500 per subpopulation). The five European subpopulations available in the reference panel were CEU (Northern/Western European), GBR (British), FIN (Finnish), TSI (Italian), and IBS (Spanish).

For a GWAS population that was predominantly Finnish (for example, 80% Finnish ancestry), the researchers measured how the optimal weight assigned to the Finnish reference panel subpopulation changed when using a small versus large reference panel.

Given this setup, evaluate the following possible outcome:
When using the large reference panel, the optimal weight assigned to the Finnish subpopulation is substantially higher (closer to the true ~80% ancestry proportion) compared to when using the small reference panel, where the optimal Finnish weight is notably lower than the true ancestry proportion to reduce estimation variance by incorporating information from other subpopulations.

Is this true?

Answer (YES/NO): YES